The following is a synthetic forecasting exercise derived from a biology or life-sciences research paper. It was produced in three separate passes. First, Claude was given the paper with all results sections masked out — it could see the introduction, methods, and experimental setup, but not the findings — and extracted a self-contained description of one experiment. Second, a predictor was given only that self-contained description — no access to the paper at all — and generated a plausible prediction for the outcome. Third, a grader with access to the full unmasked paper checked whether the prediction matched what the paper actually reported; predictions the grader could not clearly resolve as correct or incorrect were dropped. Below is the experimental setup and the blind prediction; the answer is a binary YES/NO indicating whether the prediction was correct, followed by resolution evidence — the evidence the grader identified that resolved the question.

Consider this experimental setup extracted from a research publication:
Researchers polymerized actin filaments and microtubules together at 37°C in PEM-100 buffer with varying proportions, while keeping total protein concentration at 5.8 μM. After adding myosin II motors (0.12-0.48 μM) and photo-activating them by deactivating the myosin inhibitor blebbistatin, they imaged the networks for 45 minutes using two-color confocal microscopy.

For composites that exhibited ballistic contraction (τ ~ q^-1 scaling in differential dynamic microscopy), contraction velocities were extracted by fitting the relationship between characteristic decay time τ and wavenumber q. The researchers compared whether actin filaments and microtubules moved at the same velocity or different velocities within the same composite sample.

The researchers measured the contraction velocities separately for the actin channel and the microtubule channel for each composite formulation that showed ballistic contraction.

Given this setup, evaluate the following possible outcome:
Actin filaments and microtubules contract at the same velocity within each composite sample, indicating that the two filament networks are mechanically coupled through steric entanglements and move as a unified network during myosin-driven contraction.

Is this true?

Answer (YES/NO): YES